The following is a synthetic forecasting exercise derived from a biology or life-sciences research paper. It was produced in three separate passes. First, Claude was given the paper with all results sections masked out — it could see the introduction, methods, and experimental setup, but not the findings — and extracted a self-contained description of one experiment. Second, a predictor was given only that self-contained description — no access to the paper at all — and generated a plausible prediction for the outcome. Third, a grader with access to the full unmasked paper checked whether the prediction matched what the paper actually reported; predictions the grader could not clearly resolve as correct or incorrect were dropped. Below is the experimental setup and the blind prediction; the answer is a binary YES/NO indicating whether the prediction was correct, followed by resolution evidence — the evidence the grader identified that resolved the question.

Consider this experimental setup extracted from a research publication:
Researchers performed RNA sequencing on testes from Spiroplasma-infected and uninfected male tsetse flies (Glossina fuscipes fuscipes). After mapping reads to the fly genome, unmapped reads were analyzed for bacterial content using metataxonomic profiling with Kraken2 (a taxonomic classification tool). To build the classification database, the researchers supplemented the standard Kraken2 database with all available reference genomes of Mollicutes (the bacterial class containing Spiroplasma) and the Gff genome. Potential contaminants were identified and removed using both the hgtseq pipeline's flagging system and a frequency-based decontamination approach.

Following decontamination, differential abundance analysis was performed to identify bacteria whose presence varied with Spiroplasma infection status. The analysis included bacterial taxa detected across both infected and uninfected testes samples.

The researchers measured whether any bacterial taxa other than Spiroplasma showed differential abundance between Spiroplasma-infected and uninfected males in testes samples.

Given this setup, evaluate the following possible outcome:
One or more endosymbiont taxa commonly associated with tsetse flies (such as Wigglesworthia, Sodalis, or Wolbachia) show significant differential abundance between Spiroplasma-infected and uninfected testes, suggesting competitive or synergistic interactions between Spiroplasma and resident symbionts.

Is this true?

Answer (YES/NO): YES